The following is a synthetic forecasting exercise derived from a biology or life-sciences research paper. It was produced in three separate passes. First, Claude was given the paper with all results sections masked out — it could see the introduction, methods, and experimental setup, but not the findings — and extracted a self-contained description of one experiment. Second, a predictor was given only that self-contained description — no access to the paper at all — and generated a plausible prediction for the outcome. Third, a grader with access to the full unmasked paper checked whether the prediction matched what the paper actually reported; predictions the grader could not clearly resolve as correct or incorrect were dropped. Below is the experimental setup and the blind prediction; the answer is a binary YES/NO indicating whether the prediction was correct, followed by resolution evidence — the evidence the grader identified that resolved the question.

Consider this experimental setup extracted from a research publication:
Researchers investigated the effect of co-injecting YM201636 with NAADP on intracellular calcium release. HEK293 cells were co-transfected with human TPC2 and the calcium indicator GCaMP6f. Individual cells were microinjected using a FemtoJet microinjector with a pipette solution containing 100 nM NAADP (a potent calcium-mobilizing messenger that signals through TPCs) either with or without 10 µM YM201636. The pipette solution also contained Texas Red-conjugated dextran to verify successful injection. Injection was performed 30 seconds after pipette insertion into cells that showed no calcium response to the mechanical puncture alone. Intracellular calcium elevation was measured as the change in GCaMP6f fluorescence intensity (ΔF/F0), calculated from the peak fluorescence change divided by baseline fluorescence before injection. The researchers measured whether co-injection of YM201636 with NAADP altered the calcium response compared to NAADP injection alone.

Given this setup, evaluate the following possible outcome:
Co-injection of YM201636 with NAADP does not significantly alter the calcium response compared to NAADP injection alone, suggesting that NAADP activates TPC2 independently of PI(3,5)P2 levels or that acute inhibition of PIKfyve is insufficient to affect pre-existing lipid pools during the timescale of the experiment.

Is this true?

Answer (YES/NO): NO